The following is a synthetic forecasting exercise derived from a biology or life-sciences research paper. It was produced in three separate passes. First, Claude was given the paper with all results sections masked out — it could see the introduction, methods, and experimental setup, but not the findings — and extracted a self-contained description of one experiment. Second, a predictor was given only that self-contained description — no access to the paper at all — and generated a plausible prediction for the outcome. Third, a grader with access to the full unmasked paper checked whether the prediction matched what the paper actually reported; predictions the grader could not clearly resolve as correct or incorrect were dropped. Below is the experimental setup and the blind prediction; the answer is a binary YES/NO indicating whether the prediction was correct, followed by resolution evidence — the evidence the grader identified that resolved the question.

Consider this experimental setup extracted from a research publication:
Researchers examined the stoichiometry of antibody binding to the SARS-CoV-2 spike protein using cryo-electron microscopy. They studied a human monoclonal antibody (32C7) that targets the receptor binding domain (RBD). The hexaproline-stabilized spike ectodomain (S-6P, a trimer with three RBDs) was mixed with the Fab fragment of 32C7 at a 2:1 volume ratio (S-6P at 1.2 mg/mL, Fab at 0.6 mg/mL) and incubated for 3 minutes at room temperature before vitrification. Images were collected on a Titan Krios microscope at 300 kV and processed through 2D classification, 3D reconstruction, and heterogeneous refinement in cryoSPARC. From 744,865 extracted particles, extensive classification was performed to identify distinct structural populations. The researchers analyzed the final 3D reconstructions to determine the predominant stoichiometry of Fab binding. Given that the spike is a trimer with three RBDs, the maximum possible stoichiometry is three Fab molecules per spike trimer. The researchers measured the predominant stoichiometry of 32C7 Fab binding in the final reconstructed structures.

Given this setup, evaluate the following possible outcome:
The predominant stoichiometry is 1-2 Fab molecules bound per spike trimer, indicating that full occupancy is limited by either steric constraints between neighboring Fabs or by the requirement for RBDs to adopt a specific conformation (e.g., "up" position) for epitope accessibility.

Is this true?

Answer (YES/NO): YES